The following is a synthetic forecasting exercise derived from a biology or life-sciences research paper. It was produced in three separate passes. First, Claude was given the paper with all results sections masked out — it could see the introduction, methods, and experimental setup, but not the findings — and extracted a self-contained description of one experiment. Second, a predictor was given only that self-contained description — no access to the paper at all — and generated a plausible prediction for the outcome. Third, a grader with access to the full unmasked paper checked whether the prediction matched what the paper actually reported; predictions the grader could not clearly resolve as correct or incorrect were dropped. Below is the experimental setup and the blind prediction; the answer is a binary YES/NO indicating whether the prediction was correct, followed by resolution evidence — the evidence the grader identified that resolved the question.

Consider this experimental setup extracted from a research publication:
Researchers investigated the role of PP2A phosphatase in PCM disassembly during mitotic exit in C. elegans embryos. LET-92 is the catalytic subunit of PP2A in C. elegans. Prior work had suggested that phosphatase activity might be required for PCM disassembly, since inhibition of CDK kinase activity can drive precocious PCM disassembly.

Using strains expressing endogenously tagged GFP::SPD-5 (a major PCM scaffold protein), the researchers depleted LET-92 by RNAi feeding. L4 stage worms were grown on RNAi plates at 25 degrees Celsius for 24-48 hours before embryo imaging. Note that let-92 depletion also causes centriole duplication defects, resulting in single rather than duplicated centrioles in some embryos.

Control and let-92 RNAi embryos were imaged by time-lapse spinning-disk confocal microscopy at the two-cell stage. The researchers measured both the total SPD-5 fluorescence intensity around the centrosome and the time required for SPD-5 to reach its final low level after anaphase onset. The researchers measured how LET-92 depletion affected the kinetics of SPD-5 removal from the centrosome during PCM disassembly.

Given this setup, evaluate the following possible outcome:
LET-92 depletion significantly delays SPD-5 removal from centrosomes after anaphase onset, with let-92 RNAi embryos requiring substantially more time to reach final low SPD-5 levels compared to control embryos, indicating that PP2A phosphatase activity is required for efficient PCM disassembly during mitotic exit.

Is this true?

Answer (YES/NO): YES